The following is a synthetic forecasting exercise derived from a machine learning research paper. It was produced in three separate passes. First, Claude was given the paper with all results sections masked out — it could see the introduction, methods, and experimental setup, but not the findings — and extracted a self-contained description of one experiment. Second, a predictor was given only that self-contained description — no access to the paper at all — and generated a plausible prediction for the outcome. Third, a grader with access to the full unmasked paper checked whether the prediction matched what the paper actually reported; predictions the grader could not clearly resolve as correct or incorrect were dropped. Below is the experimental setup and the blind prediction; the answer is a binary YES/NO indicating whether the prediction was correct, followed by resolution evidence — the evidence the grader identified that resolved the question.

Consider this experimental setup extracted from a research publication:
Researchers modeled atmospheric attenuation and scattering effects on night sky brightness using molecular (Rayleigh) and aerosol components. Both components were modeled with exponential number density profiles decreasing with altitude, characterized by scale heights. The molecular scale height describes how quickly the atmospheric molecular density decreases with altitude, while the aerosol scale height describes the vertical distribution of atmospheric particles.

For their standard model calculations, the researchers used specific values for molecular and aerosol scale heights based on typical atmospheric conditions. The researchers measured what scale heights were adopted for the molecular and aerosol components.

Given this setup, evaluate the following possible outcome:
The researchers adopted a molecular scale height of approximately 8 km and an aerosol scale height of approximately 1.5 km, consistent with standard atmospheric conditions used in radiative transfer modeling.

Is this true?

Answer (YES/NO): YES